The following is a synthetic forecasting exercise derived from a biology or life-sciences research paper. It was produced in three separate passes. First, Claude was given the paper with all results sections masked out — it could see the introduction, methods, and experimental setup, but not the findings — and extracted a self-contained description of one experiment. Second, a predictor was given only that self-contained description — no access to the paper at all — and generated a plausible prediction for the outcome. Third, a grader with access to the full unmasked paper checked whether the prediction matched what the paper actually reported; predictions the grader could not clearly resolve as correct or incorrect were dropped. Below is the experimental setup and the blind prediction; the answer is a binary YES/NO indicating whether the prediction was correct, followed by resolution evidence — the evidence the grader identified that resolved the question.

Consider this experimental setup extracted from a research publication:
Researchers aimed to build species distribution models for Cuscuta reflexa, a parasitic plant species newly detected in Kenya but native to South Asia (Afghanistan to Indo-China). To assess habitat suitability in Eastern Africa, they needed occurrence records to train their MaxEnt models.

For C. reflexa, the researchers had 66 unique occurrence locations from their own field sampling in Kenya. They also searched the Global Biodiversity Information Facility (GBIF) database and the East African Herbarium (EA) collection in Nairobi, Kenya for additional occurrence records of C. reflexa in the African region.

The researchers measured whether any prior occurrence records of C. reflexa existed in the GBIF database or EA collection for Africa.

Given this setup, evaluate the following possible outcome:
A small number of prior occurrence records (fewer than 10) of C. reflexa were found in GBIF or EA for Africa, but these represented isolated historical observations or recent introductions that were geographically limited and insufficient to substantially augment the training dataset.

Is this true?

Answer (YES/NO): NO